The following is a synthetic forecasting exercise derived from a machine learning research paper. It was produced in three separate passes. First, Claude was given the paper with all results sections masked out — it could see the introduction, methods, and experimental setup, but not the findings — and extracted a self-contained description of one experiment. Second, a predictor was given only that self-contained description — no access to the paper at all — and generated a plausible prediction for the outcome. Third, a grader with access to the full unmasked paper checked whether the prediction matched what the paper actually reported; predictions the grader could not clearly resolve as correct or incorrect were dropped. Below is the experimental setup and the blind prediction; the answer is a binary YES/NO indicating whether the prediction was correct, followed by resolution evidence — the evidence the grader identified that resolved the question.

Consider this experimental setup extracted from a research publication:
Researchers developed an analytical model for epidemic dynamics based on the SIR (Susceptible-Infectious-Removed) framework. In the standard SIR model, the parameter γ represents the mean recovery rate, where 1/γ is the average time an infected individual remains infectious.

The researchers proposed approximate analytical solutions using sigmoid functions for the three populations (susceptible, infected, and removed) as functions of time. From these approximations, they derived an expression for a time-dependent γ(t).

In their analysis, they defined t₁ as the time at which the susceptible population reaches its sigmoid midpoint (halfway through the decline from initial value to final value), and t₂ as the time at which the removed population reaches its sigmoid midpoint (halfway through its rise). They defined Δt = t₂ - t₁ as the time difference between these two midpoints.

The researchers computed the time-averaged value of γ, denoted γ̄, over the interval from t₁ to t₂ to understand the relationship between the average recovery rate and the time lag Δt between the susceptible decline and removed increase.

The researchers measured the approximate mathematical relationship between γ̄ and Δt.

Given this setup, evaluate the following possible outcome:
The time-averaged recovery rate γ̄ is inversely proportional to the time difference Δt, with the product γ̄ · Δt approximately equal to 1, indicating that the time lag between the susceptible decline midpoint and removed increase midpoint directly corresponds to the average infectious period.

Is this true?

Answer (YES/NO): YES